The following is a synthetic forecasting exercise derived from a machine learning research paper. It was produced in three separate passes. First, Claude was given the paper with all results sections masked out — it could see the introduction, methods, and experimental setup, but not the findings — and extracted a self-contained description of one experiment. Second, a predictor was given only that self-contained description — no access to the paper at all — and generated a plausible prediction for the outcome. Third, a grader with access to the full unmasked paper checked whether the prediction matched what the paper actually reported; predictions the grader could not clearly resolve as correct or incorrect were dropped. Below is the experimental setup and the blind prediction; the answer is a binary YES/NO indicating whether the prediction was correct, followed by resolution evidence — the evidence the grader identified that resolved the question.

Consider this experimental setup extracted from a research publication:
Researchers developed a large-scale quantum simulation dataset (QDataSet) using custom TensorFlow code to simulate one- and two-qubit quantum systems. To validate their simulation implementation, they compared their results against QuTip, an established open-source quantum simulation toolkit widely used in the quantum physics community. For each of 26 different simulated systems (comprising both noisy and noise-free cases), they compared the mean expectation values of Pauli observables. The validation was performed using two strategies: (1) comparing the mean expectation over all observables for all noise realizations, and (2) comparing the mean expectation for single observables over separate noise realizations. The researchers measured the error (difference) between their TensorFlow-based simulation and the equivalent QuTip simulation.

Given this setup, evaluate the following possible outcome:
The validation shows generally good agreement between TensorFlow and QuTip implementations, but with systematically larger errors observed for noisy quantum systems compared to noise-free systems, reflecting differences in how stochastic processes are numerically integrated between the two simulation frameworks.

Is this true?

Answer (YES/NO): NO